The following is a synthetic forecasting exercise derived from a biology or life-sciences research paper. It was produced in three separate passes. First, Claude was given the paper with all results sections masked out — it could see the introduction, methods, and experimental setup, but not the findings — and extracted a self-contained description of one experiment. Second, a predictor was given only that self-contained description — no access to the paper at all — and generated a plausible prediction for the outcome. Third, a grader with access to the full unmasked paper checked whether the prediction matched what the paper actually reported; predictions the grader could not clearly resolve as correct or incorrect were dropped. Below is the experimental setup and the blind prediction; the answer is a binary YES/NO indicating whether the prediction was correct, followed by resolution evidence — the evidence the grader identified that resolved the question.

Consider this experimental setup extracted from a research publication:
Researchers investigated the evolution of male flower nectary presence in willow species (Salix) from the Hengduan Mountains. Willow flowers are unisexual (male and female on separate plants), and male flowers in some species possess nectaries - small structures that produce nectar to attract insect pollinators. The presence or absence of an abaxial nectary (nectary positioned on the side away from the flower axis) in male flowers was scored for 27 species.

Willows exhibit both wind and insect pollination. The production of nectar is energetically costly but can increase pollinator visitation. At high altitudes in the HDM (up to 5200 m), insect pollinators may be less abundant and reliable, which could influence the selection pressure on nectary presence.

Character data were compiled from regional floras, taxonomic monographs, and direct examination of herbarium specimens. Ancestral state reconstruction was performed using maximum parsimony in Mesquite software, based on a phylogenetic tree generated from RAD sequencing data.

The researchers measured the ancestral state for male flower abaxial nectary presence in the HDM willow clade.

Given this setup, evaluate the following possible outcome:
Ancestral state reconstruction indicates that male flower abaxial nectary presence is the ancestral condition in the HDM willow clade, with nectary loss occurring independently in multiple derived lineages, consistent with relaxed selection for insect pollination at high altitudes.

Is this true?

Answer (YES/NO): NO